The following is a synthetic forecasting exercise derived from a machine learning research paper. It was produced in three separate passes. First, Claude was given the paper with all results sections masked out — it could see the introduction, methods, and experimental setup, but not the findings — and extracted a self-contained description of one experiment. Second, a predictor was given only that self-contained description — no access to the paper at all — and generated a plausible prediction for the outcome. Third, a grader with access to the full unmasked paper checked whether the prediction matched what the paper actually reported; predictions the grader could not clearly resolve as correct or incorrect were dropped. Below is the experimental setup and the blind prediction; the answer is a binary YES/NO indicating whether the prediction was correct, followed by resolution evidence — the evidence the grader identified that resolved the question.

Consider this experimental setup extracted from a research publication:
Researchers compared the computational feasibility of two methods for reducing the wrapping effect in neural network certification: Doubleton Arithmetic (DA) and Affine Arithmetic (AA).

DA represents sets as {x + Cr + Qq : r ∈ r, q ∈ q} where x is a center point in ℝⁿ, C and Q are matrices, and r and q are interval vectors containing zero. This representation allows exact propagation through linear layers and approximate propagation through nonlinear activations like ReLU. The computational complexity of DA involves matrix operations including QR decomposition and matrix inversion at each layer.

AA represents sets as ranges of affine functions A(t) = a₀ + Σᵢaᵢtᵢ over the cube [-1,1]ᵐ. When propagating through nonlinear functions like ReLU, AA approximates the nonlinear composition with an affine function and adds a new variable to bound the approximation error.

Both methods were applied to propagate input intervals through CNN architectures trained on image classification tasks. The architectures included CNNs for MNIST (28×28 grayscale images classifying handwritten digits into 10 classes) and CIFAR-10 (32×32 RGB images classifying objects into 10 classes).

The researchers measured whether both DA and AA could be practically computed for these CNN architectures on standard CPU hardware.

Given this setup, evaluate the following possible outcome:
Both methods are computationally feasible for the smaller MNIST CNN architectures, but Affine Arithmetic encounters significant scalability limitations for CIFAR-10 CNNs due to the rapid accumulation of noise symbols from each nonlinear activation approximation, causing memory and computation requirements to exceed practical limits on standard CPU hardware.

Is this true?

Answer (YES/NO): NO